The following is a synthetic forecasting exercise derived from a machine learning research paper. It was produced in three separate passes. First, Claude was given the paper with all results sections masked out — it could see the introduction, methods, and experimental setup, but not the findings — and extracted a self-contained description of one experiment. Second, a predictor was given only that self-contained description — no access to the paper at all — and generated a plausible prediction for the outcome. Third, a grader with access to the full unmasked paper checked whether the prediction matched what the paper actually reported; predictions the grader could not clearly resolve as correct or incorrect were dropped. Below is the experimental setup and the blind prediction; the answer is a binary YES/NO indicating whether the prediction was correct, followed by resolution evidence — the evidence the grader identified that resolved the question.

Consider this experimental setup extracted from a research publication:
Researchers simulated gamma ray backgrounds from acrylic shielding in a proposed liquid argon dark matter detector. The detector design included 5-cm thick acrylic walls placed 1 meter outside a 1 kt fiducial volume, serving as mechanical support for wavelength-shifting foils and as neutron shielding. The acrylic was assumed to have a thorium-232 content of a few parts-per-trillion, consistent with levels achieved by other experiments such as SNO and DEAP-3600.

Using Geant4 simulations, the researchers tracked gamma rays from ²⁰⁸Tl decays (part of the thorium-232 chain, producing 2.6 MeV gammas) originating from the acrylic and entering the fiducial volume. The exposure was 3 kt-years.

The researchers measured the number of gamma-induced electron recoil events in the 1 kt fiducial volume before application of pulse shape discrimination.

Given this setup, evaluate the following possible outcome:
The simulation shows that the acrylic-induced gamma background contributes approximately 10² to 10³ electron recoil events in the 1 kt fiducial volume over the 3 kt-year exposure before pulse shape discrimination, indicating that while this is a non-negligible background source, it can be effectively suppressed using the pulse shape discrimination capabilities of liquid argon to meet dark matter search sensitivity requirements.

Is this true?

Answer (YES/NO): NO